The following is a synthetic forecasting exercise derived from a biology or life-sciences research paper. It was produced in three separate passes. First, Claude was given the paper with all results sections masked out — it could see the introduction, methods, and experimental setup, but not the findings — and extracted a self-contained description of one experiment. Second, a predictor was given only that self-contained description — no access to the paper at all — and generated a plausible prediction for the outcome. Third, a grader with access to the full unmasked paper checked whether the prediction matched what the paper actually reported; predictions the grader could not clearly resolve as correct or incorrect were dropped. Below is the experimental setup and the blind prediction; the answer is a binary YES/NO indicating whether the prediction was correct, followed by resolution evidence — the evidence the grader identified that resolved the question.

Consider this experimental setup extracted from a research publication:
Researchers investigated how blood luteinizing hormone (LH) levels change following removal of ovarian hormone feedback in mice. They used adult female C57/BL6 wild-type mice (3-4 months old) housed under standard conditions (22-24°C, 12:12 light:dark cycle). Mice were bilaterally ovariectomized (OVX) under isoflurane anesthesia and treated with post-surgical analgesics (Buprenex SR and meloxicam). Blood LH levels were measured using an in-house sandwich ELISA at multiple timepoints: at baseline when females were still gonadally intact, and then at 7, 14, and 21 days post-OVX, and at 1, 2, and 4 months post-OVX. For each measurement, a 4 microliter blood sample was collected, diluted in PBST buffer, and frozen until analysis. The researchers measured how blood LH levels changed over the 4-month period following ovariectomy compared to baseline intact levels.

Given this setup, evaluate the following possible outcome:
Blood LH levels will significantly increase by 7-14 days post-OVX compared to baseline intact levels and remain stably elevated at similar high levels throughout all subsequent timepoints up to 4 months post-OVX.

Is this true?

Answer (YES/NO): NO